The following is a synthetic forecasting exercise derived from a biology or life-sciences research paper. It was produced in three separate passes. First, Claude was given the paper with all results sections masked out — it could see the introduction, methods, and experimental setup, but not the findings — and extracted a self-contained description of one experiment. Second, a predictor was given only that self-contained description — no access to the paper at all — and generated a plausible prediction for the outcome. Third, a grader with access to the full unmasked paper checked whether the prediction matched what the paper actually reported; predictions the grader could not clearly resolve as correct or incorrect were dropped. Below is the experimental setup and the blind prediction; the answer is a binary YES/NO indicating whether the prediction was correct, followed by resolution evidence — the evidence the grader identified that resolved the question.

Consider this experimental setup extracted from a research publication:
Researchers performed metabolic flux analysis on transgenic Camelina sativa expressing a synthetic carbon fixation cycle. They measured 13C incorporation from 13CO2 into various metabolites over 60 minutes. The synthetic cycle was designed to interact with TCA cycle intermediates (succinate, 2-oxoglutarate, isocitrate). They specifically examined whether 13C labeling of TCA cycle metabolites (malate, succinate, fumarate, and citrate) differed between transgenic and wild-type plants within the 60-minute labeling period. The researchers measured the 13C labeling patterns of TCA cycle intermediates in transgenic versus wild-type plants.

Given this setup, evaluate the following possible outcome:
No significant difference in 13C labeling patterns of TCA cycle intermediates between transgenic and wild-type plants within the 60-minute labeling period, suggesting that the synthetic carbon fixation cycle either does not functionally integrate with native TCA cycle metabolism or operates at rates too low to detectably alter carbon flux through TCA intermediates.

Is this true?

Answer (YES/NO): YES